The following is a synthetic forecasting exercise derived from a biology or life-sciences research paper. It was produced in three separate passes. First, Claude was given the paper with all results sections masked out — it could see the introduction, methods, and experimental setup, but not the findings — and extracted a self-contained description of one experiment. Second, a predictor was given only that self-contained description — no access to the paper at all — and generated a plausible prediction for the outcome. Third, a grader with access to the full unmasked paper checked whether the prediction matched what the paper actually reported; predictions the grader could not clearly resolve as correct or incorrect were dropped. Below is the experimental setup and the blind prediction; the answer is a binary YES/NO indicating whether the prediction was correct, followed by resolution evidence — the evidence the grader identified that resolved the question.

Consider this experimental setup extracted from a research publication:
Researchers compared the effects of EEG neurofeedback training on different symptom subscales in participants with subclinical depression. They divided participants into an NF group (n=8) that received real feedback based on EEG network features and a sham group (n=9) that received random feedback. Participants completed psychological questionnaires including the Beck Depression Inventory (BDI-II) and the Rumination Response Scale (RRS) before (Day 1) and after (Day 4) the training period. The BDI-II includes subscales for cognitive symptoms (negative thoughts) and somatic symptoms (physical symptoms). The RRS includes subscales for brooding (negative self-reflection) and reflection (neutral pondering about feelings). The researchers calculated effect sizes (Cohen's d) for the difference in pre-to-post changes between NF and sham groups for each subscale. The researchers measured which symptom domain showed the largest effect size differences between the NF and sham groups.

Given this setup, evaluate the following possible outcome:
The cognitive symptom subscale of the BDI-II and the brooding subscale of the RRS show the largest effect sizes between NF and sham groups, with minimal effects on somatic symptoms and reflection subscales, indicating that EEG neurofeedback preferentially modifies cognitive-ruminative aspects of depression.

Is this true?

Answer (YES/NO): NO